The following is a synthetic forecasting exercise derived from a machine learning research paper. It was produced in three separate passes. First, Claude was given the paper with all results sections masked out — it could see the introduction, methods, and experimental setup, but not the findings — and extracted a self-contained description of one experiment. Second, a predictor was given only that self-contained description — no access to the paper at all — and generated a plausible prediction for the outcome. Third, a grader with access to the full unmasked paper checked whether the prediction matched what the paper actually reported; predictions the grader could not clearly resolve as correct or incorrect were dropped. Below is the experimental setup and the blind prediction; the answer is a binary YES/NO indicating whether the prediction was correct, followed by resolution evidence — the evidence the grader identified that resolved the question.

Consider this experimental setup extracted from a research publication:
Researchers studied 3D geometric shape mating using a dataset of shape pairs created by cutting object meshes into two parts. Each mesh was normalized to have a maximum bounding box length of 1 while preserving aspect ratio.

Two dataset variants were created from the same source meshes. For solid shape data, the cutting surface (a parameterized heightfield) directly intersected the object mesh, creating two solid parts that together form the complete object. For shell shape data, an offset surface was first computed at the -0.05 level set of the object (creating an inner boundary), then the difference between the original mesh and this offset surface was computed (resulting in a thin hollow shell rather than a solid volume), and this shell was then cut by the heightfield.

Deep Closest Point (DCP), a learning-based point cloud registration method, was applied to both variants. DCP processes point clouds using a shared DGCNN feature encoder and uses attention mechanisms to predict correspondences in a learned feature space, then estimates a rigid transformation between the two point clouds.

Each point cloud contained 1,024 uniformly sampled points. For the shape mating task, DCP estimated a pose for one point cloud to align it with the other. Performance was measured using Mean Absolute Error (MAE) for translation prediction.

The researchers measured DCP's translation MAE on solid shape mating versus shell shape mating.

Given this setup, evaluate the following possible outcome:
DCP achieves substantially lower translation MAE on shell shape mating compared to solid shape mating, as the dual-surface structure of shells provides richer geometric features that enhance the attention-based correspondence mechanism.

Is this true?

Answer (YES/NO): NO